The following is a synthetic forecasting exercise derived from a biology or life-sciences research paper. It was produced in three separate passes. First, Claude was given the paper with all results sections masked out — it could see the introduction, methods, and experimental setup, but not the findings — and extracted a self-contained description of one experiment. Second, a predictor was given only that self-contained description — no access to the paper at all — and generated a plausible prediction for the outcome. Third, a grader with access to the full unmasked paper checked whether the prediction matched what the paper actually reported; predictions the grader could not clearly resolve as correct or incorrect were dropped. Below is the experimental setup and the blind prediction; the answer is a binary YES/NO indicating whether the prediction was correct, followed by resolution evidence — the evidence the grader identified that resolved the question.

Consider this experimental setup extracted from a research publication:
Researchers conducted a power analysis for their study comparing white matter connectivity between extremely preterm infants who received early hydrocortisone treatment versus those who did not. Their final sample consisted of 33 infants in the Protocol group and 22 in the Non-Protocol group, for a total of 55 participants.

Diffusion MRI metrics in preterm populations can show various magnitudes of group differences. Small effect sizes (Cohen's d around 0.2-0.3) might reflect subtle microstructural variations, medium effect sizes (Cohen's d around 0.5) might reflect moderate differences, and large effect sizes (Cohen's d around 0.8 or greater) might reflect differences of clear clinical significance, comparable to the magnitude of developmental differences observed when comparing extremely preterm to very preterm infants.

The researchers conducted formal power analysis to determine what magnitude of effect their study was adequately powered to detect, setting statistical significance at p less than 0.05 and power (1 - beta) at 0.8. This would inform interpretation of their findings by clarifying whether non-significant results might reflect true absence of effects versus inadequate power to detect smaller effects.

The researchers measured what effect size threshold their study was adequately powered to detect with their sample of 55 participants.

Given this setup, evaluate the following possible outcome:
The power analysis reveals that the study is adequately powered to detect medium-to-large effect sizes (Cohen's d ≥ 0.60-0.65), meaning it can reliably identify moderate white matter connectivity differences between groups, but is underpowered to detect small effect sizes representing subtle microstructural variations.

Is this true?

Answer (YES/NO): NO